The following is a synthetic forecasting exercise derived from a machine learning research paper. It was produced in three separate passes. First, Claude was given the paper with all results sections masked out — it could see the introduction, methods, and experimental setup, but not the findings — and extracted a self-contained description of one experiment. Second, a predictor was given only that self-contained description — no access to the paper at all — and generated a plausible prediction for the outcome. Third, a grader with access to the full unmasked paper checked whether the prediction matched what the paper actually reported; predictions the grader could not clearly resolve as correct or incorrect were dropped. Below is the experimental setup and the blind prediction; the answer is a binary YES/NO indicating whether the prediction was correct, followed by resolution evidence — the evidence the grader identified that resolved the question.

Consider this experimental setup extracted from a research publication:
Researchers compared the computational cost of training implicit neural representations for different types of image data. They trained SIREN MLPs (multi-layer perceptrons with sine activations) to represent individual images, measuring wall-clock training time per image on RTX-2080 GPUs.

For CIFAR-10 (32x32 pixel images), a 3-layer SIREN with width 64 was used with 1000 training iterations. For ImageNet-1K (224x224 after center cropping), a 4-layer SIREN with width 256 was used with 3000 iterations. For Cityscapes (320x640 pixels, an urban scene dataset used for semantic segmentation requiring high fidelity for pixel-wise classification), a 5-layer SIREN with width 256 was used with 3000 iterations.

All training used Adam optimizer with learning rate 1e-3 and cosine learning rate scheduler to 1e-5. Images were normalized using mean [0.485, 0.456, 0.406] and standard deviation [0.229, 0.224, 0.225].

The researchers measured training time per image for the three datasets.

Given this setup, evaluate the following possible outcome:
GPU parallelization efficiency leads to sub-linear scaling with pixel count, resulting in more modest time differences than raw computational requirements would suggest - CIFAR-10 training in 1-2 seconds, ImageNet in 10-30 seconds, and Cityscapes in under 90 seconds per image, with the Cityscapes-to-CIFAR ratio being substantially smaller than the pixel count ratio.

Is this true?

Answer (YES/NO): NO